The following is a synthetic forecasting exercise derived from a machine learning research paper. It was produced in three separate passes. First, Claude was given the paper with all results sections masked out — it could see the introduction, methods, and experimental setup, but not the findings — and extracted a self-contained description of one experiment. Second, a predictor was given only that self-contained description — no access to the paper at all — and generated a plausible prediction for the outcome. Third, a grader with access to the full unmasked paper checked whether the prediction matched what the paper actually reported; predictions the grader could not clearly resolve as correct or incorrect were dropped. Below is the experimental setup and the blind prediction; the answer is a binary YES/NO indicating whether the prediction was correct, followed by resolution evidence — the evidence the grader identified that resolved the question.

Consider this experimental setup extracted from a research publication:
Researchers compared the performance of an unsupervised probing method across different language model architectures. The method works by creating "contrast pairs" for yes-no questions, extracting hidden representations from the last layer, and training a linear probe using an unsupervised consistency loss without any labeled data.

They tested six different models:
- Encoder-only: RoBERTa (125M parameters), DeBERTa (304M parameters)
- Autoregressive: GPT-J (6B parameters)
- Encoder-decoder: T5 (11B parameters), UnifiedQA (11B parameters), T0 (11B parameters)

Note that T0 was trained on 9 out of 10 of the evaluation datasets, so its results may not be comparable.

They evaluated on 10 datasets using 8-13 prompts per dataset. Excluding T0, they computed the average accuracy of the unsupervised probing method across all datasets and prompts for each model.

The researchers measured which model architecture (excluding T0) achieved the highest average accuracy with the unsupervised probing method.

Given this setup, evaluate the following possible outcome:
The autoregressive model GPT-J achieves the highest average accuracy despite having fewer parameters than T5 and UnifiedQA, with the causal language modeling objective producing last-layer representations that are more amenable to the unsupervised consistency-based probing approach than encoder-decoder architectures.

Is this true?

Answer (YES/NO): NO